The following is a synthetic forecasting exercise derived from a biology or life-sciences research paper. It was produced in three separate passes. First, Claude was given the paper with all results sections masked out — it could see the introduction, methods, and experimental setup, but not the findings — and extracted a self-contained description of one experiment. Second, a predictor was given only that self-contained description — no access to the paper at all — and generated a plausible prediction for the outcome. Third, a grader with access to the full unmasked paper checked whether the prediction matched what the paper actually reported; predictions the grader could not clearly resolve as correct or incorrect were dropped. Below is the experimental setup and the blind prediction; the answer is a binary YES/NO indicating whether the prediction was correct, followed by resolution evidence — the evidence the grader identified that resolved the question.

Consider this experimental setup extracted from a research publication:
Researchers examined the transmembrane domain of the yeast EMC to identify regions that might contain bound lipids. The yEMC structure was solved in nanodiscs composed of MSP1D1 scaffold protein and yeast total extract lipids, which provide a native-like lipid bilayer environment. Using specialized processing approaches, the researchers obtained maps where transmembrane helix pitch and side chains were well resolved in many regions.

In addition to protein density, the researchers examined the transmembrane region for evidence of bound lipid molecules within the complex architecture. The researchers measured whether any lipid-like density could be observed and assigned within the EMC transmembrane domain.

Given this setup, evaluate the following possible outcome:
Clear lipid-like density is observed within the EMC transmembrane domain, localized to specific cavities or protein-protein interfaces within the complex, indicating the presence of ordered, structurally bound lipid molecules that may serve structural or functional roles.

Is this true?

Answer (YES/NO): YES